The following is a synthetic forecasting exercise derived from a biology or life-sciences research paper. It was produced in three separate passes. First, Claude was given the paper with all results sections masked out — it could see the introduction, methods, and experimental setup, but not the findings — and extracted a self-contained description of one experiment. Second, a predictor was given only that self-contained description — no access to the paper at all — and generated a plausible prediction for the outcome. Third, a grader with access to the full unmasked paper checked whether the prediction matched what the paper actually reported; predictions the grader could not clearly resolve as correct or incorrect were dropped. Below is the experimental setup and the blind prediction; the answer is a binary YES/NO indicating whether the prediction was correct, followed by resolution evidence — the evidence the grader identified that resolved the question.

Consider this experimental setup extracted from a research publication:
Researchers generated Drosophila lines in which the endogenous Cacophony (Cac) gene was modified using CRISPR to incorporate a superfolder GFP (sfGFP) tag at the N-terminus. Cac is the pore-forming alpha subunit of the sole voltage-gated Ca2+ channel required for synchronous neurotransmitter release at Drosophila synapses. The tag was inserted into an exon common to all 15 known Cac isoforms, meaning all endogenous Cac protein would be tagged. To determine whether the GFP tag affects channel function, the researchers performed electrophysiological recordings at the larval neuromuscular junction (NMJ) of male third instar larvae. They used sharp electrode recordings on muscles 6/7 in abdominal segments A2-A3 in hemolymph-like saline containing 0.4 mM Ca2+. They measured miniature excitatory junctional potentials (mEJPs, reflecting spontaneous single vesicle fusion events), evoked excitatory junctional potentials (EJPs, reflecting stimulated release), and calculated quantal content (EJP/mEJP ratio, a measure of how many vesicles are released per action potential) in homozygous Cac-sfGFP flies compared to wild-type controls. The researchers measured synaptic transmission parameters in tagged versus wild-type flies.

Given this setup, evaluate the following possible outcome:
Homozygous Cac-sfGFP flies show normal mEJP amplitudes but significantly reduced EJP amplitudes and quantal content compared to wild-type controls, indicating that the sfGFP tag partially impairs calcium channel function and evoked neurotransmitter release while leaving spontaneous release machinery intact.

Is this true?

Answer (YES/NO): NO